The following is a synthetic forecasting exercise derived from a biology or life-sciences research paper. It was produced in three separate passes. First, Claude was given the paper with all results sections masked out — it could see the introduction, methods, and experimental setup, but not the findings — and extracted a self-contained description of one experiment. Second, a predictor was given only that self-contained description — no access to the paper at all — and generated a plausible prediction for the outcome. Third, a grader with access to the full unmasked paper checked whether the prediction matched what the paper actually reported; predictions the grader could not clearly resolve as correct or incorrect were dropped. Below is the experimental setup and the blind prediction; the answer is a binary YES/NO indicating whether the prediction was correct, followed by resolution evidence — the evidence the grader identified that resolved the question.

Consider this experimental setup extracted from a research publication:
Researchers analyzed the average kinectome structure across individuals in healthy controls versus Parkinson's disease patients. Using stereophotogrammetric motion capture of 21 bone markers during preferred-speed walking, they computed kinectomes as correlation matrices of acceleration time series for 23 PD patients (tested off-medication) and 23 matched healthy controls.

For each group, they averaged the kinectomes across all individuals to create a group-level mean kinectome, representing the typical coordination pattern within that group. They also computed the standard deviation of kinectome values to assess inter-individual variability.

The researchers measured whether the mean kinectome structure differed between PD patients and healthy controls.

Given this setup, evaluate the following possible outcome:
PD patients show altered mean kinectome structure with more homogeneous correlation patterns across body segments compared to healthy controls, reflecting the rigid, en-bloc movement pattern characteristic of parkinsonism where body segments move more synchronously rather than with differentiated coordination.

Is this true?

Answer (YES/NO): NO